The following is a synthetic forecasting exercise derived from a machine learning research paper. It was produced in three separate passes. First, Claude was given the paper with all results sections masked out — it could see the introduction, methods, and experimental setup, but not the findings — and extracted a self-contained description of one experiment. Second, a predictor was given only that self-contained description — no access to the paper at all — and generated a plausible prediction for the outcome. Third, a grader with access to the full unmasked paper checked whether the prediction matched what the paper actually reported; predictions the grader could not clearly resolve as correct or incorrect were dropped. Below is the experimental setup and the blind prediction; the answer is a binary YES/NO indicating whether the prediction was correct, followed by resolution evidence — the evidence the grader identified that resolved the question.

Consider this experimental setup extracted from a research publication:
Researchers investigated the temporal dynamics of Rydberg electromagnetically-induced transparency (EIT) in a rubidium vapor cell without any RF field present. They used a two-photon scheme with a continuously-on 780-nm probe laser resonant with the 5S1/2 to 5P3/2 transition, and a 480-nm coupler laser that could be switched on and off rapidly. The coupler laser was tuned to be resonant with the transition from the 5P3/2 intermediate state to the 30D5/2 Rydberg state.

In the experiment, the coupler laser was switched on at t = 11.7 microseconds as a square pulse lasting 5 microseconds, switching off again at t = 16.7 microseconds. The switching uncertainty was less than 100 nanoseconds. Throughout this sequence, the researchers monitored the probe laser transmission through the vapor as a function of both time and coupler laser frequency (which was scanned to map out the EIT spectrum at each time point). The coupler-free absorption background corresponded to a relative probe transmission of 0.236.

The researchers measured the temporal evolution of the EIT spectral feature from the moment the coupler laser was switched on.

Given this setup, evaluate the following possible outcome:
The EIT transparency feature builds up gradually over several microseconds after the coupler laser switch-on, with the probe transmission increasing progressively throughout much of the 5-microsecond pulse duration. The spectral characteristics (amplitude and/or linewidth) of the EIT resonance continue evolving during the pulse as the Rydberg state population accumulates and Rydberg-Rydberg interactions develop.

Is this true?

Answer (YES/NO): NO